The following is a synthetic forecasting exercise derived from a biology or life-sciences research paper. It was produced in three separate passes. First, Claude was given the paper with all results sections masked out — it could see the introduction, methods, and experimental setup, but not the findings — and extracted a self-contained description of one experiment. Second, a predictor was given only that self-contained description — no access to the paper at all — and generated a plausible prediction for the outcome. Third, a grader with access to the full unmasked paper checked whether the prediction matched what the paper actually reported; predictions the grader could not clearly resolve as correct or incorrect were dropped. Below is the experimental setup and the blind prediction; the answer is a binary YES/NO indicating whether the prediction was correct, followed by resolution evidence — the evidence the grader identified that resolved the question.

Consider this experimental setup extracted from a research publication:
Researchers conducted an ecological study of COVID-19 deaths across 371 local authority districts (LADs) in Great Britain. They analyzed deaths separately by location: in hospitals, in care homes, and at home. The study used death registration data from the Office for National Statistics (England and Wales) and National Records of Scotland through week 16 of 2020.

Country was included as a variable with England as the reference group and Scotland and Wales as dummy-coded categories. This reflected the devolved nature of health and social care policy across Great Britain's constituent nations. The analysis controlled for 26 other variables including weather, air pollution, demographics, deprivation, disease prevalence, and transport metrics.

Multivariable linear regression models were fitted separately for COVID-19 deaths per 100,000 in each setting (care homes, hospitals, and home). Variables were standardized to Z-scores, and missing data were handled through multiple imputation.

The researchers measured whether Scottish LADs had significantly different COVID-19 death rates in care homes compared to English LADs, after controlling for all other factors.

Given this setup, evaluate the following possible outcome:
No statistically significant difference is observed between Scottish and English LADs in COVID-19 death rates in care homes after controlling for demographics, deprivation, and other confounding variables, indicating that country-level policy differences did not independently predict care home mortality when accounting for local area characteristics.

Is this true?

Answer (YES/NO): NO